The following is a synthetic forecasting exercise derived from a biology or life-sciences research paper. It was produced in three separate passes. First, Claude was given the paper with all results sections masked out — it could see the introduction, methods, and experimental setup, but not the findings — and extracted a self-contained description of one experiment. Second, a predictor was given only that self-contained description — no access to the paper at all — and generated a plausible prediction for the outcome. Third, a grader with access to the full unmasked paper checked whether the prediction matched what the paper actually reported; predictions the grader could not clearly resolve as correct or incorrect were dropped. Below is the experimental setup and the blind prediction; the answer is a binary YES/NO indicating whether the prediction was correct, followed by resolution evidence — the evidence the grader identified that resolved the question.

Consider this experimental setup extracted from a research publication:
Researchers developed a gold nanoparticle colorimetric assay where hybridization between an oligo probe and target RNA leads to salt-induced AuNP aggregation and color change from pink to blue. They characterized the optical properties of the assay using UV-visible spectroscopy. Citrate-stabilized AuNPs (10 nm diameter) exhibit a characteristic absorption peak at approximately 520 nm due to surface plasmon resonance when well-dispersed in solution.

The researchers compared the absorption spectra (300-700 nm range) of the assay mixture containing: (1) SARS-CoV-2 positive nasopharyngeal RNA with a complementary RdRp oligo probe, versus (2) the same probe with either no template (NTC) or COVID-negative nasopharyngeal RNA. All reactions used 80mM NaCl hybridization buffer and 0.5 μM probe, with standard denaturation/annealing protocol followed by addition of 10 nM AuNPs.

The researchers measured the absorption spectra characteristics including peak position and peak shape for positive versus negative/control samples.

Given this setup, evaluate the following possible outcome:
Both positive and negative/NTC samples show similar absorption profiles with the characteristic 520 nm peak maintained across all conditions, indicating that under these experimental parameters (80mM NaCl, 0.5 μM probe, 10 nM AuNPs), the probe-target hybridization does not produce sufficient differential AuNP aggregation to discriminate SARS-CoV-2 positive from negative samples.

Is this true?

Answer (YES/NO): NO